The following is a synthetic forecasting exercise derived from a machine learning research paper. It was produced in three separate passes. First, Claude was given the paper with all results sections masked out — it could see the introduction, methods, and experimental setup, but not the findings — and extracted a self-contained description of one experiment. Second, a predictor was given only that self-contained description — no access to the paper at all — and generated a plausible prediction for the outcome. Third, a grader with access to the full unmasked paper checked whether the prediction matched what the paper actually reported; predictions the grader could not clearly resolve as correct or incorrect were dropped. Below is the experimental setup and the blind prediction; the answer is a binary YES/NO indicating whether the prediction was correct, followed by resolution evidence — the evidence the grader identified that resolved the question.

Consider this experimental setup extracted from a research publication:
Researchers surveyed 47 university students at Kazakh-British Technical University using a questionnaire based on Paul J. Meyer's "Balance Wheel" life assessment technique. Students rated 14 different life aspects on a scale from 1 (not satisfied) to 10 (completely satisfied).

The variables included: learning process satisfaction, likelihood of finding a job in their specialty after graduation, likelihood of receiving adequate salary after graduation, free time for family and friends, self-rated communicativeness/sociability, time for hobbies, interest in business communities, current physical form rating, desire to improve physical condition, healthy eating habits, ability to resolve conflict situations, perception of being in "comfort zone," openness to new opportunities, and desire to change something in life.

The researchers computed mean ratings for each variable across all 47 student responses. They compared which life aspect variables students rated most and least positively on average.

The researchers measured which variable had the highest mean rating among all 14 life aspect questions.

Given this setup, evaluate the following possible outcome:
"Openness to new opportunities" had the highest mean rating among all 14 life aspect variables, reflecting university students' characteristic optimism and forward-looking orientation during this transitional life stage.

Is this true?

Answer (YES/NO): NO